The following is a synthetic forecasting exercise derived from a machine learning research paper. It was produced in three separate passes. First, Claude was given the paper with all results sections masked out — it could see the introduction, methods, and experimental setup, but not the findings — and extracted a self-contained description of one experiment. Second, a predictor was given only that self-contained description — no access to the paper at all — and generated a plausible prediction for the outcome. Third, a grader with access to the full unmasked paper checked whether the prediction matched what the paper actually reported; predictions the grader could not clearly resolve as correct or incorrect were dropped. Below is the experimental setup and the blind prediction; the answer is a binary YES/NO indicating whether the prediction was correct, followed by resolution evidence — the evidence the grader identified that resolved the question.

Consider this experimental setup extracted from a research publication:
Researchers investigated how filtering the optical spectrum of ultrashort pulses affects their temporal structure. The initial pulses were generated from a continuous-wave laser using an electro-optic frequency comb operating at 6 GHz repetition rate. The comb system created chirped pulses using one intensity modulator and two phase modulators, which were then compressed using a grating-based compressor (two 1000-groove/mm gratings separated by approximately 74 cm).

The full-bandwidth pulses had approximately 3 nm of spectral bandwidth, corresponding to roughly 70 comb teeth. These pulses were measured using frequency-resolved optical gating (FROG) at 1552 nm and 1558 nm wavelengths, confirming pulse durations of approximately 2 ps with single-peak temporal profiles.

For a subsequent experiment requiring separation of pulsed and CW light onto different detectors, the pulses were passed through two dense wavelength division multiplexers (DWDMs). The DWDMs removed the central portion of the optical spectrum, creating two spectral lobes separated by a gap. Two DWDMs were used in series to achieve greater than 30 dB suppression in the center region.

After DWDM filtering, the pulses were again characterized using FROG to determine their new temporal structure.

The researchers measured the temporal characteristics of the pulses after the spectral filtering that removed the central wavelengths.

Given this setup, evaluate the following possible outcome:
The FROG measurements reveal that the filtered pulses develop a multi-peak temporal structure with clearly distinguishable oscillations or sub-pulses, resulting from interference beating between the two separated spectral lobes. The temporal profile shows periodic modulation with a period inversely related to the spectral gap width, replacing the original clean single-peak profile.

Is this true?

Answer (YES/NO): NO